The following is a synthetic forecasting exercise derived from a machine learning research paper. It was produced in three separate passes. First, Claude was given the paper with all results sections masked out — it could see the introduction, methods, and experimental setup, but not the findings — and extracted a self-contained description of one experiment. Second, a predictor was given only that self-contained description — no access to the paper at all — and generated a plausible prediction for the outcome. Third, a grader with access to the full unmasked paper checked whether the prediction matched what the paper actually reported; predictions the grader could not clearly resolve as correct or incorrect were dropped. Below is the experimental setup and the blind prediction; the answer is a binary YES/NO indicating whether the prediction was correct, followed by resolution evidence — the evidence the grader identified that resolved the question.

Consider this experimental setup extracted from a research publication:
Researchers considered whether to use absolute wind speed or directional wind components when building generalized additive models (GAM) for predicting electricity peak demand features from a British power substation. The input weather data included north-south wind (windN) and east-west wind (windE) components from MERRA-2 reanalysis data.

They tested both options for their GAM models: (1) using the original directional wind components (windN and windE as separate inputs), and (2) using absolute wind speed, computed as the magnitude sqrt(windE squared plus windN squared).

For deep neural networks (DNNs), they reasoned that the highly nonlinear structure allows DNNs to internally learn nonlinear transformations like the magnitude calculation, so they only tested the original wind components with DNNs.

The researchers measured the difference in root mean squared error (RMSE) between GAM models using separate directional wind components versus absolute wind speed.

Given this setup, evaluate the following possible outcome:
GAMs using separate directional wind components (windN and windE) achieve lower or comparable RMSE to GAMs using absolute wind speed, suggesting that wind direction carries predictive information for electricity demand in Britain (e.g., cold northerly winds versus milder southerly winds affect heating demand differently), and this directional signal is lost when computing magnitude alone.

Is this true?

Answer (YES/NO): YES